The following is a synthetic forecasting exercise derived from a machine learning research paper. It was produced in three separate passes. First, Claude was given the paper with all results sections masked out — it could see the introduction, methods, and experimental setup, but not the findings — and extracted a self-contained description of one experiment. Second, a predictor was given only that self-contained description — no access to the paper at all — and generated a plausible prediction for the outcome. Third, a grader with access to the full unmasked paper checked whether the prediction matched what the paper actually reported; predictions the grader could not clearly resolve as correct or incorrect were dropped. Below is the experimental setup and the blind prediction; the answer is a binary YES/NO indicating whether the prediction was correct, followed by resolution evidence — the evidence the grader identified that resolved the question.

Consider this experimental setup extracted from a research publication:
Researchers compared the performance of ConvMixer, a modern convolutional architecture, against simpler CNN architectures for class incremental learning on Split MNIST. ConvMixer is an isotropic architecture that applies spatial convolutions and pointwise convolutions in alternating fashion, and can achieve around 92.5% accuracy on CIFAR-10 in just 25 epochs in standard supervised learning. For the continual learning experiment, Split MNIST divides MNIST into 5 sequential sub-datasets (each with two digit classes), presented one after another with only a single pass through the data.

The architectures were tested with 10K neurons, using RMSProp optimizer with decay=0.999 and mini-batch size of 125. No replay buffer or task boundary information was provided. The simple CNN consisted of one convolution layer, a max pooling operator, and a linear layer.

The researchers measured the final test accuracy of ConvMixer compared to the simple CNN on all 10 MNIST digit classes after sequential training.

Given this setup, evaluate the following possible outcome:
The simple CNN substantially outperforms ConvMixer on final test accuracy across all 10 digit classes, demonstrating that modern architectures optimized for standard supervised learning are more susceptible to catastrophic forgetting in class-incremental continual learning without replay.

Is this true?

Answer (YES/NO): YES